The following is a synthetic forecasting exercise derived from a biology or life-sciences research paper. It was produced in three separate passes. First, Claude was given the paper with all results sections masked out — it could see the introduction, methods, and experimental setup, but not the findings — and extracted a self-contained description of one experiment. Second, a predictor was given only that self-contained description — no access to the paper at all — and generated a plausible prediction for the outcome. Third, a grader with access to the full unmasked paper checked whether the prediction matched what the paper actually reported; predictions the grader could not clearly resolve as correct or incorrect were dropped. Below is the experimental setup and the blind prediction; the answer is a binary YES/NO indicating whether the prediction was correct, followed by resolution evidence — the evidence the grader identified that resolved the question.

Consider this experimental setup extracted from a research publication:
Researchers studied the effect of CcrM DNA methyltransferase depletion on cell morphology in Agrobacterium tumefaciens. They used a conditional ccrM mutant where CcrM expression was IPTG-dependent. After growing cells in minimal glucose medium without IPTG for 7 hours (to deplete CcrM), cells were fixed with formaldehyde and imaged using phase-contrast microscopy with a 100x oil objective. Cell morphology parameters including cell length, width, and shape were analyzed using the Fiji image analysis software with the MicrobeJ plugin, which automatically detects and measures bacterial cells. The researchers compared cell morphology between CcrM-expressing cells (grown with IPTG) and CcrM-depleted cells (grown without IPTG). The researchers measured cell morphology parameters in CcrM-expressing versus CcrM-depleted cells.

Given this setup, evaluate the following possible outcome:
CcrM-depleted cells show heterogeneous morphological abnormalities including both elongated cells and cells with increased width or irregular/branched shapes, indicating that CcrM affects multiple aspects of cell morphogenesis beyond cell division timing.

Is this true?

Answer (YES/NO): NO